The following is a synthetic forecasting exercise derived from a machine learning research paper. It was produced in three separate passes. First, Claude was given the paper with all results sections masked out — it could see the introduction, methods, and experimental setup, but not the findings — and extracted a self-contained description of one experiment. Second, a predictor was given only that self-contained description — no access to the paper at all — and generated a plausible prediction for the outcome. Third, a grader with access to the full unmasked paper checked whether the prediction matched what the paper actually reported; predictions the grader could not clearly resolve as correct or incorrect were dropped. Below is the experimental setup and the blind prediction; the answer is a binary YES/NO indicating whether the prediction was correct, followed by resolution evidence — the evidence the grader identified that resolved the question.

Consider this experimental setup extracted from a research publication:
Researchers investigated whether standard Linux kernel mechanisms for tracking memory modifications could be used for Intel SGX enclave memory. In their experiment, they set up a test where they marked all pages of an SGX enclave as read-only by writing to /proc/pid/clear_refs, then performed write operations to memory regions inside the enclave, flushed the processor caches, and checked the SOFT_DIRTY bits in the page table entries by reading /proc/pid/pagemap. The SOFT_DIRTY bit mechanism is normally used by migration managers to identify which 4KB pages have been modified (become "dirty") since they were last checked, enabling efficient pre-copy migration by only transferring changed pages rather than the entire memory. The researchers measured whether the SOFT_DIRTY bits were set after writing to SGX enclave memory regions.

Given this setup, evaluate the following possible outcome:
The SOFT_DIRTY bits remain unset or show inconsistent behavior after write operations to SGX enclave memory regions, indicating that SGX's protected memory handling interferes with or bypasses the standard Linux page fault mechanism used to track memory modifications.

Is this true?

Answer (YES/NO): YES